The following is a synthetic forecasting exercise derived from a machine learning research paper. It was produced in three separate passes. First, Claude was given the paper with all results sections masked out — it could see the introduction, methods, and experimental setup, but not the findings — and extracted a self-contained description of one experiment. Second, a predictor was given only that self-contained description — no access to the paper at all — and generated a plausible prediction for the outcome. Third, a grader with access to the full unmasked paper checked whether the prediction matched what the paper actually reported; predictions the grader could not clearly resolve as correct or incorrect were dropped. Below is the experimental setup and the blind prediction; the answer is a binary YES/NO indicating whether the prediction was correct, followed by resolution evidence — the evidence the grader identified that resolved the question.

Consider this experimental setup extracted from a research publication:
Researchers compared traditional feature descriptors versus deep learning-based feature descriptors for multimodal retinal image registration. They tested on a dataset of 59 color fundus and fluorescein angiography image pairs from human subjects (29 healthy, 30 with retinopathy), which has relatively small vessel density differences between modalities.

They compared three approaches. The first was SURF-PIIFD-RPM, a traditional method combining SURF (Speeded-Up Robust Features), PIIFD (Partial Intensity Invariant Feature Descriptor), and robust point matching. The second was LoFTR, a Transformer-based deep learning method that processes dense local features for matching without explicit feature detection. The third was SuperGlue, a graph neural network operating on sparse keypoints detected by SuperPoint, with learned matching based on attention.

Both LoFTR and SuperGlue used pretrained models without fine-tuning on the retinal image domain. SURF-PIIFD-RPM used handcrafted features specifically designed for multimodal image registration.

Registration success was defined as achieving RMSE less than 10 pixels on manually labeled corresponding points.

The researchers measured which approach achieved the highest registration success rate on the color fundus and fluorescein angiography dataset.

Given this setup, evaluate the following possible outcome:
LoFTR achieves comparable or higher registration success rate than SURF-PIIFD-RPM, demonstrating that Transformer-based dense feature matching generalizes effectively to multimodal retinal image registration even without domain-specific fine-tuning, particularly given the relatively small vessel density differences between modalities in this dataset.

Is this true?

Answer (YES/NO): NO